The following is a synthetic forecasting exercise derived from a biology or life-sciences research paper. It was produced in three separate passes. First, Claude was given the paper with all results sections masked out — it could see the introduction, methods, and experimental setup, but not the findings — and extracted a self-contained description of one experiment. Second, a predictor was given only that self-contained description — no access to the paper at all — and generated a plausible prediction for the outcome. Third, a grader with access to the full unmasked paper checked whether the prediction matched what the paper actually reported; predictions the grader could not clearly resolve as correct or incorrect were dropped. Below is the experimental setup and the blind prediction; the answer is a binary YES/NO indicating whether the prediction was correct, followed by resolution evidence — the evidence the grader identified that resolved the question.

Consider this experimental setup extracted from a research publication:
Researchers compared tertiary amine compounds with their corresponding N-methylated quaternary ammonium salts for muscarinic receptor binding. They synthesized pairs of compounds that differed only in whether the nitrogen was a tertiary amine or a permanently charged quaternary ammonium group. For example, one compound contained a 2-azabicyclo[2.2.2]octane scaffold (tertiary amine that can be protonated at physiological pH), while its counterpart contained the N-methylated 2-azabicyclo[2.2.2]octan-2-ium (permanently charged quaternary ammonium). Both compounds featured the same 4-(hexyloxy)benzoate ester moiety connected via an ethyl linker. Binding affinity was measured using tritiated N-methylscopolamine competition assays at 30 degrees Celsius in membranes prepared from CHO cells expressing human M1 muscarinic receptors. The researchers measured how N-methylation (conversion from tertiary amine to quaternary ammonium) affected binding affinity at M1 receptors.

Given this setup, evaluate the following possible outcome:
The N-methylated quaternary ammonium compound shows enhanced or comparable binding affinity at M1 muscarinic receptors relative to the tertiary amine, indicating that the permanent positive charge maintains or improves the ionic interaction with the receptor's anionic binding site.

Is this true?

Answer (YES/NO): YES